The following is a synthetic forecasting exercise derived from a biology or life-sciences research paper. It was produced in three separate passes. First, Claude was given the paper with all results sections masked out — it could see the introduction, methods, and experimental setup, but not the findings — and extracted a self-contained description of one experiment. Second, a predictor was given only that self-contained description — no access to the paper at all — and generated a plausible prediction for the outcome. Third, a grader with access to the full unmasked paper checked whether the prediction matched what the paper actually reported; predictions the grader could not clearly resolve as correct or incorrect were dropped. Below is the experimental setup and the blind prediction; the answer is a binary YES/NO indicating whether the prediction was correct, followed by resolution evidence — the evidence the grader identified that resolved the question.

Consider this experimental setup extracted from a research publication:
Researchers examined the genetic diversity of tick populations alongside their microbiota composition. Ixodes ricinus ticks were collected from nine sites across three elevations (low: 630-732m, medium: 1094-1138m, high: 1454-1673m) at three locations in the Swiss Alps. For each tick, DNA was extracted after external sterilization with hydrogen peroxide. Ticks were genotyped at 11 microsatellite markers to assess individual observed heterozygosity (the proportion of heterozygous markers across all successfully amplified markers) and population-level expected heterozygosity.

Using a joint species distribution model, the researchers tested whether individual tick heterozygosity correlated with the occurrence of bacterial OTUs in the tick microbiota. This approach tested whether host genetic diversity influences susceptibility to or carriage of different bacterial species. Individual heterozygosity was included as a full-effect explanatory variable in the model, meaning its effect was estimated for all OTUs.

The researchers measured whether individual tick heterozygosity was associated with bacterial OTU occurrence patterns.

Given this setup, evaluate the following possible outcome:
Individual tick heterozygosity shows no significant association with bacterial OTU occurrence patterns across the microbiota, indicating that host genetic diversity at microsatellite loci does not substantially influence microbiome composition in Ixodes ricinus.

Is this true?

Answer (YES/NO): YES